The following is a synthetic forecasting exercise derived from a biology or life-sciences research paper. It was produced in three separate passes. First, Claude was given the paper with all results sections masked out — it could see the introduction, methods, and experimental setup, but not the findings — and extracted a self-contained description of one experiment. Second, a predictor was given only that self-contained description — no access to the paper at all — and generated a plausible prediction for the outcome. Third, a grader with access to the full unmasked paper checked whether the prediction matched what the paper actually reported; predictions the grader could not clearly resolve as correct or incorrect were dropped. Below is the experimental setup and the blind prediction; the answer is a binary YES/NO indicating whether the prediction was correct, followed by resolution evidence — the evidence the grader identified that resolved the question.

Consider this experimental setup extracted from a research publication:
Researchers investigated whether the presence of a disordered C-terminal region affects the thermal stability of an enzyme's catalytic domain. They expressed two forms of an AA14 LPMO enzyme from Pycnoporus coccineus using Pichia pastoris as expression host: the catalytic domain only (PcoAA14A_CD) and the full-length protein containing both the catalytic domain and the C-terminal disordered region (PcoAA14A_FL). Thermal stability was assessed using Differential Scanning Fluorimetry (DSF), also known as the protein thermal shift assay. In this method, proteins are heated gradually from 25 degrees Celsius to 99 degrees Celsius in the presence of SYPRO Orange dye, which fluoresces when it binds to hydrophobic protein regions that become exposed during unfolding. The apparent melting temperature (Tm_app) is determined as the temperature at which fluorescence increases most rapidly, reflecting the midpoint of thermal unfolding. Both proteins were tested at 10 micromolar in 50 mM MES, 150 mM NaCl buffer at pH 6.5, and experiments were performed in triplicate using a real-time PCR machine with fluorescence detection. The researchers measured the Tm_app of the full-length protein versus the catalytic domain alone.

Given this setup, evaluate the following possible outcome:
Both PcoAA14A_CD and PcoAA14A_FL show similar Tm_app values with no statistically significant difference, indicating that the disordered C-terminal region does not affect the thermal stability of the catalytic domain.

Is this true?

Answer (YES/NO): NO